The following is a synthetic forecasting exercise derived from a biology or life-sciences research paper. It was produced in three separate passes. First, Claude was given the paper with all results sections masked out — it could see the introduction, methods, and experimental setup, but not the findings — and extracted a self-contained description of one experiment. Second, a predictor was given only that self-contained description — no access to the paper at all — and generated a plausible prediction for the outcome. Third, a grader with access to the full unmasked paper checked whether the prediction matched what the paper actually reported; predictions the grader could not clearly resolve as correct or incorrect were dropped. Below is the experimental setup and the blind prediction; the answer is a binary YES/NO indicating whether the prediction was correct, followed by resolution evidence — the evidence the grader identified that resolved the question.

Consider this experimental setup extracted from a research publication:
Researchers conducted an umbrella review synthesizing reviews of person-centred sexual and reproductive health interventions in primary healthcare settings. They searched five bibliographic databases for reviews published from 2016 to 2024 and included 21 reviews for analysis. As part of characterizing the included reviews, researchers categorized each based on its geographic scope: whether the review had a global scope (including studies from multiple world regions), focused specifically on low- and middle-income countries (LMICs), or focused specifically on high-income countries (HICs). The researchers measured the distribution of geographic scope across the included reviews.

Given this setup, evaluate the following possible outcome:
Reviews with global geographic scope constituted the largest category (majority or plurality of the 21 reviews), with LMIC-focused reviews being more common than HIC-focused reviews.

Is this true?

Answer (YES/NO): NO